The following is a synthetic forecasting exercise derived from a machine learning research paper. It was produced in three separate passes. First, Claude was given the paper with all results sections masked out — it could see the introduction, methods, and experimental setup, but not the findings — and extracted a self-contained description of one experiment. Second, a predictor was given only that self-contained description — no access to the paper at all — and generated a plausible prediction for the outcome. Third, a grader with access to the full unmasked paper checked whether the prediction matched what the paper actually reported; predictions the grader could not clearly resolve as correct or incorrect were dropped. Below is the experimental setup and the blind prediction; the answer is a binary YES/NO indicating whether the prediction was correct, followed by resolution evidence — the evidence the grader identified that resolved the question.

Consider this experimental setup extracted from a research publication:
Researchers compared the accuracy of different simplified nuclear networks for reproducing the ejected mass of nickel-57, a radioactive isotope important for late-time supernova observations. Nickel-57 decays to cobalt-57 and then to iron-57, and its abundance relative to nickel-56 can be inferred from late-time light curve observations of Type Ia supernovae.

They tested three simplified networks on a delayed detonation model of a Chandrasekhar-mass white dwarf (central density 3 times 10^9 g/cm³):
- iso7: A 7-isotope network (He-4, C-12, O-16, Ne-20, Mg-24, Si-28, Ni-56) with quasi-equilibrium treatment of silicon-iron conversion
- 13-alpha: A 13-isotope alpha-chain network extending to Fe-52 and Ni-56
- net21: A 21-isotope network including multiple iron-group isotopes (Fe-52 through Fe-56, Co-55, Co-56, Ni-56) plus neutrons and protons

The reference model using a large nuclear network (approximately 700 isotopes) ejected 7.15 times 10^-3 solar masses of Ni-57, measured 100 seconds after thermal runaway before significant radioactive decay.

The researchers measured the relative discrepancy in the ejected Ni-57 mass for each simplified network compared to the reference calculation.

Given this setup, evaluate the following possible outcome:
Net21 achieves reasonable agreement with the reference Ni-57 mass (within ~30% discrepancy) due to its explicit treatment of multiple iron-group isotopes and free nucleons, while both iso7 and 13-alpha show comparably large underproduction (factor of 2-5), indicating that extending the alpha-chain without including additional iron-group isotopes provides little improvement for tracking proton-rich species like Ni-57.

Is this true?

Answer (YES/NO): NO